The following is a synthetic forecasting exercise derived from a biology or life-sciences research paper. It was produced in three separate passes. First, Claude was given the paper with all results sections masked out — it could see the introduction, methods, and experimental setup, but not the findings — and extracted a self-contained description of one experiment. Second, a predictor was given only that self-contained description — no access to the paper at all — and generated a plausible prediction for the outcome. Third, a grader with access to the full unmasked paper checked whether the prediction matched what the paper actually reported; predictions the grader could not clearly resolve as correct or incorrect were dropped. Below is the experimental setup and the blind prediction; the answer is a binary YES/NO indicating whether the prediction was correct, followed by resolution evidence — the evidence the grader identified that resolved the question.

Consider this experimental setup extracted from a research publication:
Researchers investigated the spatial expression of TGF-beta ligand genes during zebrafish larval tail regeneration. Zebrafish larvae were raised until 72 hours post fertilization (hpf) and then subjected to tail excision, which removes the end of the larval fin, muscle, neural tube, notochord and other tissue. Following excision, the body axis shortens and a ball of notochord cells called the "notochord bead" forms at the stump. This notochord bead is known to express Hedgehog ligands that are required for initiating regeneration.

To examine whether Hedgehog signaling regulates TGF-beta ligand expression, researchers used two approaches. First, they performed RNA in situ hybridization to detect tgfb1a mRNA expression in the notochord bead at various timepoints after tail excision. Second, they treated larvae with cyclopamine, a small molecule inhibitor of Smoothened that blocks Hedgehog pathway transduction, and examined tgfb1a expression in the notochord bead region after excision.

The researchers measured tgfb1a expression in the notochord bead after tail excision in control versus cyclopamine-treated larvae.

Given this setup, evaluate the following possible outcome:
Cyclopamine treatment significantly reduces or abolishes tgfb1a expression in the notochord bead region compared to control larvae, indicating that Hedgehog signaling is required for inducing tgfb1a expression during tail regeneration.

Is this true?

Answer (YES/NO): YES